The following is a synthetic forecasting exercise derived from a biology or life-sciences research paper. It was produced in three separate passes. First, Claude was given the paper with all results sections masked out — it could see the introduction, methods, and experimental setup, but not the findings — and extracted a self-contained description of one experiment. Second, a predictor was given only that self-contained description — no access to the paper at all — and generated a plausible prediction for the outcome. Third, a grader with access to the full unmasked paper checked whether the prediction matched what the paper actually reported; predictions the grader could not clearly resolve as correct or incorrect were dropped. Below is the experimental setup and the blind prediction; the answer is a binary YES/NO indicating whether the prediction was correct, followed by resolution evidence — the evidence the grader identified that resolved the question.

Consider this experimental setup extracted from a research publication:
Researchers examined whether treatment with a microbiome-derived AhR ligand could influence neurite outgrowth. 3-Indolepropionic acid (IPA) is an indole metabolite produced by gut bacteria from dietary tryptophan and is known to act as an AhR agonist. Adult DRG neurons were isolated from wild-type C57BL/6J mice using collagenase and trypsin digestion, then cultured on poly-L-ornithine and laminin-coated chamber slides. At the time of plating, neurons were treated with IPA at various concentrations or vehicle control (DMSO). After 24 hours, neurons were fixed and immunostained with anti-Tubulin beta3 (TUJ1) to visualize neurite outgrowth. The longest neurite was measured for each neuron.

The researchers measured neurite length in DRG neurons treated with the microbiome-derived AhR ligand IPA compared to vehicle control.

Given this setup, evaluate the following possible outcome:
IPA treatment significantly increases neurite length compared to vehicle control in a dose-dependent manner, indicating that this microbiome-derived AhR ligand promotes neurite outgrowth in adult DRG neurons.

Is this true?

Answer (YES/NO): NO